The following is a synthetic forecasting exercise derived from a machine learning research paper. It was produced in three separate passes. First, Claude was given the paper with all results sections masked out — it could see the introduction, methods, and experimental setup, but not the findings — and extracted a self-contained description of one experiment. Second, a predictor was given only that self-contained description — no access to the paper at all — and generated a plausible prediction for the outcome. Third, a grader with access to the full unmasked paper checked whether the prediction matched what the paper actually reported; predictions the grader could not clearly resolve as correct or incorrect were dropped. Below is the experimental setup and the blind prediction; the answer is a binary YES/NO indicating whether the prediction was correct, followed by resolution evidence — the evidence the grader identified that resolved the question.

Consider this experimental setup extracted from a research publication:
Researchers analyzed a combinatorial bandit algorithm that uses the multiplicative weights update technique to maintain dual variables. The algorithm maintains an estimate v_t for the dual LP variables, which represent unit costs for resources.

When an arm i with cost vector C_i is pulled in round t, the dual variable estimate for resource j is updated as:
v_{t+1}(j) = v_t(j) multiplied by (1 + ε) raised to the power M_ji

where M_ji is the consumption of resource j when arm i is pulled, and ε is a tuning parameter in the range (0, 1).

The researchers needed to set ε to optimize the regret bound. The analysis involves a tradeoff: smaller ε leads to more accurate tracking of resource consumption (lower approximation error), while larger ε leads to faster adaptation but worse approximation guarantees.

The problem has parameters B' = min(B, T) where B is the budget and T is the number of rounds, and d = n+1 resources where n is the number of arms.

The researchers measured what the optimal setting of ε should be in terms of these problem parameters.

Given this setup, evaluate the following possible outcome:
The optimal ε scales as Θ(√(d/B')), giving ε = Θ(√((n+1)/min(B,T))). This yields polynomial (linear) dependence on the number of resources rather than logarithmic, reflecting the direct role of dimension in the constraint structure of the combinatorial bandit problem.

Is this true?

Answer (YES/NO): NO